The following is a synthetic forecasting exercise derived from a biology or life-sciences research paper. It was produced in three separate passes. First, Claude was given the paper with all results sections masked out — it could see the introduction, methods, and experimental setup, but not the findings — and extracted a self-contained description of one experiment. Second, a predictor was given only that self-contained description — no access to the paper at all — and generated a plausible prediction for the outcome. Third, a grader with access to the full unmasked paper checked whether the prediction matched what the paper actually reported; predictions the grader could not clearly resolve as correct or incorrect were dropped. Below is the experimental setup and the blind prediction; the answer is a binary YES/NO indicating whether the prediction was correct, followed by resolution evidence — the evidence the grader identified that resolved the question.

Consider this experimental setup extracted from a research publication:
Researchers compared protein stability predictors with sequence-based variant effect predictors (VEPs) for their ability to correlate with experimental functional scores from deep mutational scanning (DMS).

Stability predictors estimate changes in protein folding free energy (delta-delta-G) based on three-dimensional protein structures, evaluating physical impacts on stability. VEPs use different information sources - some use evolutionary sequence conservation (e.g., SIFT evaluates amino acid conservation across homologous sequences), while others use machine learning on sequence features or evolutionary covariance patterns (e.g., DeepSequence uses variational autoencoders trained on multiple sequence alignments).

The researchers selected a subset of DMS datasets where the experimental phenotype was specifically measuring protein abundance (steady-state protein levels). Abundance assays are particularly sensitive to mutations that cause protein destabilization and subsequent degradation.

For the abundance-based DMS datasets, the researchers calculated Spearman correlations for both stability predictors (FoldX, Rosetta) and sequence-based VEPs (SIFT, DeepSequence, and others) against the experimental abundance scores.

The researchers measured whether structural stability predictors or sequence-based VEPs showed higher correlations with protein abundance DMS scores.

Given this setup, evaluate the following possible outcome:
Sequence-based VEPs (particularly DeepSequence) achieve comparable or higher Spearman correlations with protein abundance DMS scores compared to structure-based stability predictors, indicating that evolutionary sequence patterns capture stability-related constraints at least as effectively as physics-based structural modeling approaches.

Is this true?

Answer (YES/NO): YES